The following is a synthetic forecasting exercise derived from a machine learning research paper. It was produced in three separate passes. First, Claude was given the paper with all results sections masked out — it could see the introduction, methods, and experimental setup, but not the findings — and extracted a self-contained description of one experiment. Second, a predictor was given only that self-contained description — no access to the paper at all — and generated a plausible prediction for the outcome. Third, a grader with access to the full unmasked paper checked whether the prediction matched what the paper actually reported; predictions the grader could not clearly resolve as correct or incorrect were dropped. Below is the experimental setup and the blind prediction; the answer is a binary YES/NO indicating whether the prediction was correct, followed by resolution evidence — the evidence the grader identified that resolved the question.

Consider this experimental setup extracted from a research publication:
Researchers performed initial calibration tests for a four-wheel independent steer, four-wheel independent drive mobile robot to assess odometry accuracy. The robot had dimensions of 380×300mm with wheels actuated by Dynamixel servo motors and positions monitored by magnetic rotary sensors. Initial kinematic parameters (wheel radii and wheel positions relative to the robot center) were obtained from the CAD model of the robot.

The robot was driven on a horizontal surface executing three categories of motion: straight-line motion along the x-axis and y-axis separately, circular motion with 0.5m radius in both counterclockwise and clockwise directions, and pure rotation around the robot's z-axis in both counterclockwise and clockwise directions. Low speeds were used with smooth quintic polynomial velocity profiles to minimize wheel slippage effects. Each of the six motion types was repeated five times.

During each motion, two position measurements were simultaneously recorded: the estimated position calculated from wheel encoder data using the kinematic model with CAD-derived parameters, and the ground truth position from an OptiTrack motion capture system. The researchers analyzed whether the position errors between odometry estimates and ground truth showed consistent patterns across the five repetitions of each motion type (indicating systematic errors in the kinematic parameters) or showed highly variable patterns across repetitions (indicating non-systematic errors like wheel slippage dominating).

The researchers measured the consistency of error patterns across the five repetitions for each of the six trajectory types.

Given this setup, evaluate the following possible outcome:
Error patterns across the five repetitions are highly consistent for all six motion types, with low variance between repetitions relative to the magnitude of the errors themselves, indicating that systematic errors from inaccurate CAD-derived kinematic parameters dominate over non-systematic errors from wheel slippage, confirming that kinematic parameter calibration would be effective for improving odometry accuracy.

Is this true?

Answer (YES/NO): YES